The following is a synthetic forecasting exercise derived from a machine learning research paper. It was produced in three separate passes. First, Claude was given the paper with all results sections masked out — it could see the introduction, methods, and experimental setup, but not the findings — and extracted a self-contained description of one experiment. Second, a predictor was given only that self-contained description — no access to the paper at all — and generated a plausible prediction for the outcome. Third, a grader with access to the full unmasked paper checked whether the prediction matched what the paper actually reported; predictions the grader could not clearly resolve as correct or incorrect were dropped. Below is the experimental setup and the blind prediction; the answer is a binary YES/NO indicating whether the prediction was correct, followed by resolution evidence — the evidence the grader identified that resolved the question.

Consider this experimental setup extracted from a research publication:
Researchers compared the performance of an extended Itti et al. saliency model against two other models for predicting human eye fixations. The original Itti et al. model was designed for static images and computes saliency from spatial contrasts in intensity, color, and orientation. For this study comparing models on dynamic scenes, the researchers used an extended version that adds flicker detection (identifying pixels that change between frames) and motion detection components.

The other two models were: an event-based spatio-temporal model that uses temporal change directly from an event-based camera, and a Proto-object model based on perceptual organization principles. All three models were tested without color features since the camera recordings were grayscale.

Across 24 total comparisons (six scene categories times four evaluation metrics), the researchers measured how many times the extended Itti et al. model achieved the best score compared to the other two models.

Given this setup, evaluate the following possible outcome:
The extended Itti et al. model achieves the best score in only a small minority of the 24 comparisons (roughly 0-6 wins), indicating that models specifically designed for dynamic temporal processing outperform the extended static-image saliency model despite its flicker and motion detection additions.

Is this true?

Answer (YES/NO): YES